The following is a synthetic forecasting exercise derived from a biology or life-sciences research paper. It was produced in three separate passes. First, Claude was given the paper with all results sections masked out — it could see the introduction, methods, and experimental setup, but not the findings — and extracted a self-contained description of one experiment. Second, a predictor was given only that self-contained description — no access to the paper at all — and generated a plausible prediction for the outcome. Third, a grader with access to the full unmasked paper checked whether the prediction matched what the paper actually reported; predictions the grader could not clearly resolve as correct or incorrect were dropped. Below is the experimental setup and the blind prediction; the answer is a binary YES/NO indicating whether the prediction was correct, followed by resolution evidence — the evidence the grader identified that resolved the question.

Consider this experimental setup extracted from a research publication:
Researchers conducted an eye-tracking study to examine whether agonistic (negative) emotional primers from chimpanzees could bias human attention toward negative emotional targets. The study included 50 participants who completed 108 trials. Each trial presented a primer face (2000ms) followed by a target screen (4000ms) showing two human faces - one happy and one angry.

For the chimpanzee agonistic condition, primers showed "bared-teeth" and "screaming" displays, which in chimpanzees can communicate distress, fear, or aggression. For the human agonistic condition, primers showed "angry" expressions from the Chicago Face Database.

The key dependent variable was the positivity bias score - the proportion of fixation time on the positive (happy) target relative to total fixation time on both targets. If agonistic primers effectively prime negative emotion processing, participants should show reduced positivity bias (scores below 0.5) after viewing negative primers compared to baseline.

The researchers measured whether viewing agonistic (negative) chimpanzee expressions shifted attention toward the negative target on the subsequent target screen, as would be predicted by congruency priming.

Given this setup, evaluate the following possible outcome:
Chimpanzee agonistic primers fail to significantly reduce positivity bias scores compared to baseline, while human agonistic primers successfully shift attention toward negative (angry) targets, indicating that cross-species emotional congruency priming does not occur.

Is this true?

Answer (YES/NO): YES